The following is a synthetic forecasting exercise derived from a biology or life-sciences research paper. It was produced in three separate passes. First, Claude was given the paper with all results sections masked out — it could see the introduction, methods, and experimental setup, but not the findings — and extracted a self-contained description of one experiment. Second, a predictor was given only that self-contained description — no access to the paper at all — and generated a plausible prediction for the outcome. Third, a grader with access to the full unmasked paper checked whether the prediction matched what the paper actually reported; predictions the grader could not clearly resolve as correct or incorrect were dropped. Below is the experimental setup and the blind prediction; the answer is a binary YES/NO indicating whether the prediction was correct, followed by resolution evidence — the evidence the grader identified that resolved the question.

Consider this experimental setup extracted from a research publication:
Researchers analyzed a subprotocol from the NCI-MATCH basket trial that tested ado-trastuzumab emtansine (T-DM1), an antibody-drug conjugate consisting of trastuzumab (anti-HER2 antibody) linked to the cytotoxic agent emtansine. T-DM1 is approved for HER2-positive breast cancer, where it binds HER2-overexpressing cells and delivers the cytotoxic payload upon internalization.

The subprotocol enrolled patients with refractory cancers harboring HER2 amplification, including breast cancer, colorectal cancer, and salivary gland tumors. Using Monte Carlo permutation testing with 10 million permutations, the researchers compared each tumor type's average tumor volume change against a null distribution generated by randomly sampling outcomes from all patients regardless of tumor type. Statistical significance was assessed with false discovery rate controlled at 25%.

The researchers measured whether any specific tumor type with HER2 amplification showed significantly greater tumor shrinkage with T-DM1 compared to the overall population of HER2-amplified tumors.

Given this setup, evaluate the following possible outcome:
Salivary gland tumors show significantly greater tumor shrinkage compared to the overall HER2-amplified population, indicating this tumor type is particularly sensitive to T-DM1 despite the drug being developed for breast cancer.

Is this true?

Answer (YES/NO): NO